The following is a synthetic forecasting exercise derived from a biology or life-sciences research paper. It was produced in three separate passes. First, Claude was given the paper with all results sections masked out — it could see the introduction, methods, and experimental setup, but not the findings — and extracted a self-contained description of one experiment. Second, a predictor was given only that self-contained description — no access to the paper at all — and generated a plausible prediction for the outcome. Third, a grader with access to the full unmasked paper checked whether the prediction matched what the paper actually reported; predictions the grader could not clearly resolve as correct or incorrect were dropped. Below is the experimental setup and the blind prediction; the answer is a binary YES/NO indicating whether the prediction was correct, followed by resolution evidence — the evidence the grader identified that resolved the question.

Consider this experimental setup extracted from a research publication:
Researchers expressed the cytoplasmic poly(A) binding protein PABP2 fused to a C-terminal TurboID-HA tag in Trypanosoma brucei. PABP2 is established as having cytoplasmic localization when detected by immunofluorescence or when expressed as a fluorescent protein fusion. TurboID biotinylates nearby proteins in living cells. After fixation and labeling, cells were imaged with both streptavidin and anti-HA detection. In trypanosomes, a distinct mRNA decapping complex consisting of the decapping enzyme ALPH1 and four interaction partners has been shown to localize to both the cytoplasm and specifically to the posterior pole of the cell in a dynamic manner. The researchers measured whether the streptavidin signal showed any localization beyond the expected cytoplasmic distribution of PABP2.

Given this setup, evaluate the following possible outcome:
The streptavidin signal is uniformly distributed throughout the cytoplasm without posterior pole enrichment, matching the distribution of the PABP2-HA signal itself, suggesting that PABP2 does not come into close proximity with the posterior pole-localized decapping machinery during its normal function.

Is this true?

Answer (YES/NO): NO